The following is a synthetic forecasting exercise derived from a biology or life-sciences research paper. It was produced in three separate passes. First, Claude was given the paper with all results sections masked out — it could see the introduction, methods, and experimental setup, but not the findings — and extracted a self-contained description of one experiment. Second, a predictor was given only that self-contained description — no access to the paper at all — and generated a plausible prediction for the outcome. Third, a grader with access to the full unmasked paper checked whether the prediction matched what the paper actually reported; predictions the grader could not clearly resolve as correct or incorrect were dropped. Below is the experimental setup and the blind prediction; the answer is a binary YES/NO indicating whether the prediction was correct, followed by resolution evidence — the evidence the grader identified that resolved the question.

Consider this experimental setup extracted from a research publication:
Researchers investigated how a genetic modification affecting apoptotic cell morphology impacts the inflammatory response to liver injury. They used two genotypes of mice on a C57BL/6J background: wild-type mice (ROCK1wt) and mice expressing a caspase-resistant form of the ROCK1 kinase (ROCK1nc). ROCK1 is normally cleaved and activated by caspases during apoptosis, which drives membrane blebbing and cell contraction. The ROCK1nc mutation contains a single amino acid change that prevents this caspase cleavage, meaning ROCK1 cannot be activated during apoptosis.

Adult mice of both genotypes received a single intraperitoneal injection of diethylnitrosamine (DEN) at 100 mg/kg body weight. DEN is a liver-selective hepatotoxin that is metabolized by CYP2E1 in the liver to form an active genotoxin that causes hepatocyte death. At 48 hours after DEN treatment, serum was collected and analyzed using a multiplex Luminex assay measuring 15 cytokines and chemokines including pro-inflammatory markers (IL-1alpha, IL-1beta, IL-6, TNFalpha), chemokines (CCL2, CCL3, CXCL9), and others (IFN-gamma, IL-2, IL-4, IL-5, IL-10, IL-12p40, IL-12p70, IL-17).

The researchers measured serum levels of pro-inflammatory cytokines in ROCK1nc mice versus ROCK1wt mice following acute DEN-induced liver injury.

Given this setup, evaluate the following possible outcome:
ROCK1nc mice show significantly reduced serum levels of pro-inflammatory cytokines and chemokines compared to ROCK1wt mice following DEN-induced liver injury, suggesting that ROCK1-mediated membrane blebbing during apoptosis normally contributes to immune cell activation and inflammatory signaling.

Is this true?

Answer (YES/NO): NO